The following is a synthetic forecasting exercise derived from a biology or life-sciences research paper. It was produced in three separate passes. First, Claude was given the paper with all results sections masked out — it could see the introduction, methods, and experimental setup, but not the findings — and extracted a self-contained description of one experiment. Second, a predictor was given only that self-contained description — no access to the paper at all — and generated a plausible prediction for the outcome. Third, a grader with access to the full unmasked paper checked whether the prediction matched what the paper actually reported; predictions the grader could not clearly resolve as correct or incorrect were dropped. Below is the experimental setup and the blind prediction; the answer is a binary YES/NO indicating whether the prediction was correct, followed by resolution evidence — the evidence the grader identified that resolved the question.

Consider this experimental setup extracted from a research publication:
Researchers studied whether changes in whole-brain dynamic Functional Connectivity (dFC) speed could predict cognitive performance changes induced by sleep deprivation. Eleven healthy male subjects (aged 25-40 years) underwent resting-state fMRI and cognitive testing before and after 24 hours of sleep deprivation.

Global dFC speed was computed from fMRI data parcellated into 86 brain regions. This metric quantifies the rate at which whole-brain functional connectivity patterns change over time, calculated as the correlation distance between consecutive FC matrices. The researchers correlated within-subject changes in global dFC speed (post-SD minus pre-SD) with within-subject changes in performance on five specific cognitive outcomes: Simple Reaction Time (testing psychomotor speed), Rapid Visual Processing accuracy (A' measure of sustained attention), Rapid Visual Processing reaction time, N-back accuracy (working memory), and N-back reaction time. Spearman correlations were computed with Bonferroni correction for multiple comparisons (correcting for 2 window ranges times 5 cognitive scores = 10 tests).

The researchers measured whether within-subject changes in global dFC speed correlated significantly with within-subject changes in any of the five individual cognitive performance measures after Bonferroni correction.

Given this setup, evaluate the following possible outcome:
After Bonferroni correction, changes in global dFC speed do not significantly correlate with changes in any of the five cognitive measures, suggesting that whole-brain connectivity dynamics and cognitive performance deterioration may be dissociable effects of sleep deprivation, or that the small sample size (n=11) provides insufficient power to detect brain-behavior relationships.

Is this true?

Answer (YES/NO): YES